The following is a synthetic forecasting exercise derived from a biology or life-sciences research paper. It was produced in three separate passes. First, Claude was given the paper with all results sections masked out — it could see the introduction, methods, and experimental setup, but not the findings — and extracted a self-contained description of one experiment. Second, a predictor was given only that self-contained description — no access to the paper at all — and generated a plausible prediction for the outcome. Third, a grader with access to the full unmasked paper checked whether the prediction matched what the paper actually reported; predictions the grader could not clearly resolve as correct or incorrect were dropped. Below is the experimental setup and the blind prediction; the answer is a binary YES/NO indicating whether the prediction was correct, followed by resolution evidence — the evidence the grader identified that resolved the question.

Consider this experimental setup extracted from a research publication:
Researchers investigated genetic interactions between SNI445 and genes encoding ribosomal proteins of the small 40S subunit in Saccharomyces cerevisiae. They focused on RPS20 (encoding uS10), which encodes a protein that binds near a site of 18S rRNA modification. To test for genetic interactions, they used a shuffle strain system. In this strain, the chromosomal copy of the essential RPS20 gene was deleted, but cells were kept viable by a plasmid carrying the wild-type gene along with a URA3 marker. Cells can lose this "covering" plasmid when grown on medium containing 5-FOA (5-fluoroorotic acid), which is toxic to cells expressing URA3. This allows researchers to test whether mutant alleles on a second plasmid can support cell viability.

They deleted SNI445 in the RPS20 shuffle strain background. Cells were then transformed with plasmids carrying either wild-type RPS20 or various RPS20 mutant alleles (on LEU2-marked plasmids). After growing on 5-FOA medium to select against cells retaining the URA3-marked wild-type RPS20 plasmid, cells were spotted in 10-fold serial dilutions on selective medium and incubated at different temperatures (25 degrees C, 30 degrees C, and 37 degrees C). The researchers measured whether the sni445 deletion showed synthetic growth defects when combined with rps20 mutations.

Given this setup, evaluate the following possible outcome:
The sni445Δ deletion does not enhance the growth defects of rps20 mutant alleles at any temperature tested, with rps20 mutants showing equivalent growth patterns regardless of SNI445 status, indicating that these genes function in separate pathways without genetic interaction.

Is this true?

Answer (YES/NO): NO